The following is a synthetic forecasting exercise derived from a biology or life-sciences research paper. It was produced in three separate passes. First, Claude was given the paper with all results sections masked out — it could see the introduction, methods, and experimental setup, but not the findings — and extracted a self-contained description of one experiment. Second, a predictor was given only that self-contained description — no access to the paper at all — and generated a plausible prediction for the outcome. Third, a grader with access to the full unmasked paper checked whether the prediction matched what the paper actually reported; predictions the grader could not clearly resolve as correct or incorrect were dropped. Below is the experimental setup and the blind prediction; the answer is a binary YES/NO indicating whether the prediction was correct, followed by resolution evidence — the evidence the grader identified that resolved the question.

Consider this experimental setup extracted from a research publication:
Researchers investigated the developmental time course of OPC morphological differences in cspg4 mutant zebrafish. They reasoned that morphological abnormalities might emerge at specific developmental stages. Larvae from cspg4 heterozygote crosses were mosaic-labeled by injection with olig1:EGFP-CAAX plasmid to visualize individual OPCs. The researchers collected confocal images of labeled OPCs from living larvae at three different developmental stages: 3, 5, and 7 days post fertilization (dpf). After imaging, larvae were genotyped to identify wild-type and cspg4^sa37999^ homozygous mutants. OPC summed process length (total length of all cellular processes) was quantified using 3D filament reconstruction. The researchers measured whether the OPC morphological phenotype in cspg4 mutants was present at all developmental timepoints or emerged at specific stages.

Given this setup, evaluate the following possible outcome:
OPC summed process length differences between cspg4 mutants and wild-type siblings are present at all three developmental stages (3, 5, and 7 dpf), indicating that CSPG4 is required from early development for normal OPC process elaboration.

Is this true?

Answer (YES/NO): NO